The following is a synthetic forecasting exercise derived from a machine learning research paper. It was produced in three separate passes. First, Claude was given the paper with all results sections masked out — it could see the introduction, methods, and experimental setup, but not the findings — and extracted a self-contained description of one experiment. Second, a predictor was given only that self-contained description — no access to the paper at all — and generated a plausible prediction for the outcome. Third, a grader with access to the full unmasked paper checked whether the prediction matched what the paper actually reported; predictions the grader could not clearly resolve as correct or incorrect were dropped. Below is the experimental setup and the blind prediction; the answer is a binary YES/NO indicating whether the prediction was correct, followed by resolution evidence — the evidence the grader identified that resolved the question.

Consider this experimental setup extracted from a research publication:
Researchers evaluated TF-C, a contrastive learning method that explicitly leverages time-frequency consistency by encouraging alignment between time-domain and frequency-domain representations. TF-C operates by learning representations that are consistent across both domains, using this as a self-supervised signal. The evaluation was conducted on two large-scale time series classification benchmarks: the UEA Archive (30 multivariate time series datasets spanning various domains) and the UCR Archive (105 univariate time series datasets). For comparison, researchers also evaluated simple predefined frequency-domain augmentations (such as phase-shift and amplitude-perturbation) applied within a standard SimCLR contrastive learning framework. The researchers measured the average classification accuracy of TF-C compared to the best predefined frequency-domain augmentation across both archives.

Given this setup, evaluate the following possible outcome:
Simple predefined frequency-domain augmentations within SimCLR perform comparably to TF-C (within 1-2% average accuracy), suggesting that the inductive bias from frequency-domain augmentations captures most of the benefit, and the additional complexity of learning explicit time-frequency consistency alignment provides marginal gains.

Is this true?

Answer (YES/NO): NO